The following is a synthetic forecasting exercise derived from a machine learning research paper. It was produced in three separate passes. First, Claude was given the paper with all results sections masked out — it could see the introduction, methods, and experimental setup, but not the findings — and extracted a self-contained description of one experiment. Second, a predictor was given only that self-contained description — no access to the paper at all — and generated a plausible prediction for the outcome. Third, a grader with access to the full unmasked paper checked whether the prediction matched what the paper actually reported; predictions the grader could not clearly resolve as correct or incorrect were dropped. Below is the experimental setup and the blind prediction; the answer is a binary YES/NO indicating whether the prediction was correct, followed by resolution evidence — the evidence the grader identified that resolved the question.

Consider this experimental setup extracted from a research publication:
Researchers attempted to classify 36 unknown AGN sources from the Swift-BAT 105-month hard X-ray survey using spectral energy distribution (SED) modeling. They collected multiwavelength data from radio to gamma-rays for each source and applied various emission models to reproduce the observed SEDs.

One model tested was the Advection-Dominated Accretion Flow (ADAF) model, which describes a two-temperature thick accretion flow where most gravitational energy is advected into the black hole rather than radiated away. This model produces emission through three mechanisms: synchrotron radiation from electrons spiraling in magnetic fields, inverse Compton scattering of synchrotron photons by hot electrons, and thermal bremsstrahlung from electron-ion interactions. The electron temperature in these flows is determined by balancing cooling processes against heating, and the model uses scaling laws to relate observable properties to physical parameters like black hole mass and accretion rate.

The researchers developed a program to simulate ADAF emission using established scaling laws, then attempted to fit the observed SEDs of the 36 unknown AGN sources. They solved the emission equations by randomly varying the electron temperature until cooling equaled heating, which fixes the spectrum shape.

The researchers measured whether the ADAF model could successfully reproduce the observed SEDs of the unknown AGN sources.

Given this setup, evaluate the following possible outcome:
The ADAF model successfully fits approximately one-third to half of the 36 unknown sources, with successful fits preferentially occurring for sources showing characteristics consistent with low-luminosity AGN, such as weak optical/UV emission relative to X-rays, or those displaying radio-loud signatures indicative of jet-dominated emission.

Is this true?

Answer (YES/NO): NO